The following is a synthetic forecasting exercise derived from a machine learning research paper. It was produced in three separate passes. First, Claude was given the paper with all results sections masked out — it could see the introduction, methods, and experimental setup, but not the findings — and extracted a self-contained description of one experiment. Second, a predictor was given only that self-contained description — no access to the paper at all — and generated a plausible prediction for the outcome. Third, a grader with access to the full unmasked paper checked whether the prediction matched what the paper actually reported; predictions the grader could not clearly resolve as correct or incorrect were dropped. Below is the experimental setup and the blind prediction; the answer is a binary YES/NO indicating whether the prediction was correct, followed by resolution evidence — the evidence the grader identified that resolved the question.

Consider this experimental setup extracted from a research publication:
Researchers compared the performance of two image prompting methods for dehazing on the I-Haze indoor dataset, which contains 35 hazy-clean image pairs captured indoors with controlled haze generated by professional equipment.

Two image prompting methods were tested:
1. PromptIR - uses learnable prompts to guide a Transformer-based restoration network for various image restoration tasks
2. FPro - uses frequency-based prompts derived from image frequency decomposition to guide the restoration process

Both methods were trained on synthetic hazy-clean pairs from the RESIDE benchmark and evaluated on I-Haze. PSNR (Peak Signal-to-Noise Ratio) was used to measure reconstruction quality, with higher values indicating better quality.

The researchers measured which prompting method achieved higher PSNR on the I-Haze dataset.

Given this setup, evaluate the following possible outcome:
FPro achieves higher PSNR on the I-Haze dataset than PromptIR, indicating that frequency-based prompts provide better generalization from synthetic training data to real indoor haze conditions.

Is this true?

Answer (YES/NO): YES